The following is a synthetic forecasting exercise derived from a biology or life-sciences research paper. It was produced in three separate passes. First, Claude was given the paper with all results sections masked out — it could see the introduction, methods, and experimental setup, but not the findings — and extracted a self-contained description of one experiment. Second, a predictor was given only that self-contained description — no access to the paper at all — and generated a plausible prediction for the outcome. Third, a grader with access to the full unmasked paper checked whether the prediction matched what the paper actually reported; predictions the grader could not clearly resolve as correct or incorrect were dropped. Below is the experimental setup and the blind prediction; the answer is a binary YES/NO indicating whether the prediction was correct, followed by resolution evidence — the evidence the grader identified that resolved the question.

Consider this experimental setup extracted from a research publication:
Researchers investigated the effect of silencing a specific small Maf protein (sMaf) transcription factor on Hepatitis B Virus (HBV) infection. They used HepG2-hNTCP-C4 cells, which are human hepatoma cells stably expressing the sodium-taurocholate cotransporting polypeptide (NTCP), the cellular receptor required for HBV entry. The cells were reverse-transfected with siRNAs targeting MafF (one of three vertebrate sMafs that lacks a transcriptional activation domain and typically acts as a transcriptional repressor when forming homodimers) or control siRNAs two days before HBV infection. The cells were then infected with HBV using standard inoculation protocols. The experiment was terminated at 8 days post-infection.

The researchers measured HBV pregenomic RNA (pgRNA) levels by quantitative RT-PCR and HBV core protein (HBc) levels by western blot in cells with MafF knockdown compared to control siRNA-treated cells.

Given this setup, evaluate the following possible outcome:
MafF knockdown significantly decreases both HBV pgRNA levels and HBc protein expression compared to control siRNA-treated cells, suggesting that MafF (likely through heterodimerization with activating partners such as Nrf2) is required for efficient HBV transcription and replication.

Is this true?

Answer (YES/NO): NO